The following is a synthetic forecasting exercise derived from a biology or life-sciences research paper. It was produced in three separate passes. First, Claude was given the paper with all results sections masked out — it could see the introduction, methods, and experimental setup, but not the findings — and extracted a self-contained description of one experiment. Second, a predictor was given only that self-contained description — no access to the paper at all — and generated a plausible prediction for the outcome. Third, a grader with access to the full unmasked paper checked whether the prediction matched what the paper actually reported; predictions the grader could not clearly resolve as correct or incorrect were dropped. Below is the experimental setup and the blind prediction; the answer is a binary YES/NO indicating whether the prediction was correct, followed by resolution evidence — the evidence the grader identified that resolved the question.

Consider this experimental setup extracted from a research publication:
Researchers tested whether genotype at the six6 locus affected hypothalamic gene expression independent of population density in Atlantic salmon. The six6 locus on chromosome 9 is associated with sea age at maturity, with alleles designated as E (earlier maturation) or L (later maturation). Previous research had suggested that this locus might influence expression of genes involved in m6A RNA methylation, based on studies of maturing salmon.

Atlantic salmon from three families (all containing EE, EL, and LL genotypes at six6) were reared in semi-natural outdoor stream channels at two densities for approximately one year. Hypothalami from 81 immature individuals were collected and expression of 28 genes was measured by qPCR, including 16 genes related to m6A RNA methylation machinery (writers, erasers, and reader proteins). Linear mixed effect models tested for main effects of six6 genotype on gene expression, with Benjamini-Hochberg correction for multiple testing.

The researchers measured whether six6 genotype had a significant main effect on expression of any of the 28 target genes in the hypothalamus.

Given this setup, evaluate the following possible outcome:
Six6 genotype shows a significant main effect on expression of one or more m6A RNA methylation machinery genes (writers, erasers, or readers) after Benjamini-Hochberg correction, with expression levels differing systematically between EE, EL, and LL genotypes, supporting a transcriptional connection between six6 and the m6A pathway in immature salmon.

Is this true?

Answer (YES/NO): YES